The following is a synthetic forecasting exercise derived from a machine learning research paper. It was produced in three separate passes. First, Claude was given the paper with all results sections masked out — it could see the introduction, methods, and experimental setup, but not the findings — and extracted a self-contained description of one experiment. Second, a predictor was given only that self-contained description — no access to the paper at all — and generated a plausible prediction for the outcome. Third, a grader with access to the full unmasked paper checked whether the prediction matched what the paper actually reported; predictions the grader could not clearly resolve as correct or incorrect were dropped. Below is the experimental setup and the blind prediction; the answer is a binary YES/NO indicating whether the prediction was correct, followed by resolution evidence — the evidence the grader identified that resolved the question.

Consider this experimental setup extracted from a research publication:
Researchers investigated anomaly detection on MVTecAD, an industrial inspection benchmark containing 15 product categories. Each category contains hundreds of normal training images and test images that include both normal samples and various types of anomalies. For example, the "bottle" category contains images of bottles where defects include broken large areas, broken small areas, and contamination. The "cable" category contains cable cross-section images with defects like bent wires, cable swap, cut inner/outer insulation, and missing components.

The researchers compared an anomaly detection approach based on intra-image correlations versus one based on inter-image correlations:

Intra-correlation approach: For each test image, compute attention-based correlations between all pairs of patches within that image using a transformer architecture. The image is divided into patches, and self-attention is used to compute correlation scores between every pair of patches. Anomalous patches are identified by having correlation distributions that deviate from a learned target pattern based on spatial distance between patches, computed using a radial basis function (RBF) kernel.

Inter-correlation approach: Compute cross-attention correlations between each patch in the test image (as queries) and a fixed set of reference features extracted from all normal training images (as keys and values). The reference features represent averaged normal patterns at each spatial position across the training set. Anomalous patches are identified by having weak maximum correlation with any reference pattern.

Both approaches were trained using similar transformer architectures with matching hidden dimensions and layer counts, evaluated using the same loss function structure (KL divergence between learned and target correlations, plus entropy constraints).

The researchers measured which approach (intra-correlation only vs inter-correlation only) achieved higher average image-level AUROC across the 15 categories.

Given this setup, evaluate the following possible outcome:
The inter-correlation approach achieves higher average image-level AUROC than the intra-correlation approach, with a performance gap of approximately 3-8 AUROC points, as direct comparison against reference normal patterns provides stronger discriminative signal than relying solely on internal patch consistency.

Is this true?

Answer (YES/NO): NO